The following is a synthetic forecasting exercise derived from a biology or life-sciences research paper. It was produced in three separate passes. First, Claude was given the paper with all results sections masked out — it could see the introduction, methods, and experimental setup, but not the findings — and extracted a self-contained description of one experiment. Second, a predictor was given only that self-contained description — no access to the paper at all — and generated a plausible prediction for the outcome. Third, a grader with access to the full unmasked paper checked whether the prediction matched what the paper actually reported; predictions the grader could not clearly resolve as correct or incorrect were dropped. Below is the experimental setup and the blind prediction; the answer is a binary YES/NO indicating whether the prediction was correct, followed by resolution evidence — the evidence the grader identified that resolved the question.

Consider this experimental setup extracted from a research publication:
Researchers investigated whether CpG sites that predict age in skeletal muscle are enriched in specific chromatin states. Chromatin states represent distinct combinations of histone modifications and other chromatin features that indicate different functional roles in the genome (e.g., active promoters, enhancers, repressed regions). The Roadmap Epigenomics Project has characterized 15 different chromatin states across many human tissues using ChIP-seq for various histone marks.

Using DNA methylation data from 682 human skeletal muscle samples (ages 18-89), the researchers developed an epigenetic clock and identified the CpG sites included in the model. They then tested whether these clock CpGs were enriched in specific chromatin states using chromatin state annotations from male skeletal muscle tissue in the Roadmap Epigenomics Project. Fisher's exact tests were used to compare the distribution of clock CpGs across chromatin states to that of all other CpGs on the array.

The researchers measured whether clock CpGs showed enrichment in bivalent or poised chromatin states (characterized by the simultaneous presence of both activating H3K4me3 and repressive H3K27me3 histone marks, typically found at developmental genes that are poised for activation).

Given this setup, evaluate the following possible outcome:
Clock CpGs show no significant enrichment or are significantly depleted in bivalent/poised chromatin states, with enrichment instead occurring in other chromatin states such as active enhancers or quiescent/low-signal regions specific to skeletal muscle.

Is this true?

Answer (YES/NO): NO